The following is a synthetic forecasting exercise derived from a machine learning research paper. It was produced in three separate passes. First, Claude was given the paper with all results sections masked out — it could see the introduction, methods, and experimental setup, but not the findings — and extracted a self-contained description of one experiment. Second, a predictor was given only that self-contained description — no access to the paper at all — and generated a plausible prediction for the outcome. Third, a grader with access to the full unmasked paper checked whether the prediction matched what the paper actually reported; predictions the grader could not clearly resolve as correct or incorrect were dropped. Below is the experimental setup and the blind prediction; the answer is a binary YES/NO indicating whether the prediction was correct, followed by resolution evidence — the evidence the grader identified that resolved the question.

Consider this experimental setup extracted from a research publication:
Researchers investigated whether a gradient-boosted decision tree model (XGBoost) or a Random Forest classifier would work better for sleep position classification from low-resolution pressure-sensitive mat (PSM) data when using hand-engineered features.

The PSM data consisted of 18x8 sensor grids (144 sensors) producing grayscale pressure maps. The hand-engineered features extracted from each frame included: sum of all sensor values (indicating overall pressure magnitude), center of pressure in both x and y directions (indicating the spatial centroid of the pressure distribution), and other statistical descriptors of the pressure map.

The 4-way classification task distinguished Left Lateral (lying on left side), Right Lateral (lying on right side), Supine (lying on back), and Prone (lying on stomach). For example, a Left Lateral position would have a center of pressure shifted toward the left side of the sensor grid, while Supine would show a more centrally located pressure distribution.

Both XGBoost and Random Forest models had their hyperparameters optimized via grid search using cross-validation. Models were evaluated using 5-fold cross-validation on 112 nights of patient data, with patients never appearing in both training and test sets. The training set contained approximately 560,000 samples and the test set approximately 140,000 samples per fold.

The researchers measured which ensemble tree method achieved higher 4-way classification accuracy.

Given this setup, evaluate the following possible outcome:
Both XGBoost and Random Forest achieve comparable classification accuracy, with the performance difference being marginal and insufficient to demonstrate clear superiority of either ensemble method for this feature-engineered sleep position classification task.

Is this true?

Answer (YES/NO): YES